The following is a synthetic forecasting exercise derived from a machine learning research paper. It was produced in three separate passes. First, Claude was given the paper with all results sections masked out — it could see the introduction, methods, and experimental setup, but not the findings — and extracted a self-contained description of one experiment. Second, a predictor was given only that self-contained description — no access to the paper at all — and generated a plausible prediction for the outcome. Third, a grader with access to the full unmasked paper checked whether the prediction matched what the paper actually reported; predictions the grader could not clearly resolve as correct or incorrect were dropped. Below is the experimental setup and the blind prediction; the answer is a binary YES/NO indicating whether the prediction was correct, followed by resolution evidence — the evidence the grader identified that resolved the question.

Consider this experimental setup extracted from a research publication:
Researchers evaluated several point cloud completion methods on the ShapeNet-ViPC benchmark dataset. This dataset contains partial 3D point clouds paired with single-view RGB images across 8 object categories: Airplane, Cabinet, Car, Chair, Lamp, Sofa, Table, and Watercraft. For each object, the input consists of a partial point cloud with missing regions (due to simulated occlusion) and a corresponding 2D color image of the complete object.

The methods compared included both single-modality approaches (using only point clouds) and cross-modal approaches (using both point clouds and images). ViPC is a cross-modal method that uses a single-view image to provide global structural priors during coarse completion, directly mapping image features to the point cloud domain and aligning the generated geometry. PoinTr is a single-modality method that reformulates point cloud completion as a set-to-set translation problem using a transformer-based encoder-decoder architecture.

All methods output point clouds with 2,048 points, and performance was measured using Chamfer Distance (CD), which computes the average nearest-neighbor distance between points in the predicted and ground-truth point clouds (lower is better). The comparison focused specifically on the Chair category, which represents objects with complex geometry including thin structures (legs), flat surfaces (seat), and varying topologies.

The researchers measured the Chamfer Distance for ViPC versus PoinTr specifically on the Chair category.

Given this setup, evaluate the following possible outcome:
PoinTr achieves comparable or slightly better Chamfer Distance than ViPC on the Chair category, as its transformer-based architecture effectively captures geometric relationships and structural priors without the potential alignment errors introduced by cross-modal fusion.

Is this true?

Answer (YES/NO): NO